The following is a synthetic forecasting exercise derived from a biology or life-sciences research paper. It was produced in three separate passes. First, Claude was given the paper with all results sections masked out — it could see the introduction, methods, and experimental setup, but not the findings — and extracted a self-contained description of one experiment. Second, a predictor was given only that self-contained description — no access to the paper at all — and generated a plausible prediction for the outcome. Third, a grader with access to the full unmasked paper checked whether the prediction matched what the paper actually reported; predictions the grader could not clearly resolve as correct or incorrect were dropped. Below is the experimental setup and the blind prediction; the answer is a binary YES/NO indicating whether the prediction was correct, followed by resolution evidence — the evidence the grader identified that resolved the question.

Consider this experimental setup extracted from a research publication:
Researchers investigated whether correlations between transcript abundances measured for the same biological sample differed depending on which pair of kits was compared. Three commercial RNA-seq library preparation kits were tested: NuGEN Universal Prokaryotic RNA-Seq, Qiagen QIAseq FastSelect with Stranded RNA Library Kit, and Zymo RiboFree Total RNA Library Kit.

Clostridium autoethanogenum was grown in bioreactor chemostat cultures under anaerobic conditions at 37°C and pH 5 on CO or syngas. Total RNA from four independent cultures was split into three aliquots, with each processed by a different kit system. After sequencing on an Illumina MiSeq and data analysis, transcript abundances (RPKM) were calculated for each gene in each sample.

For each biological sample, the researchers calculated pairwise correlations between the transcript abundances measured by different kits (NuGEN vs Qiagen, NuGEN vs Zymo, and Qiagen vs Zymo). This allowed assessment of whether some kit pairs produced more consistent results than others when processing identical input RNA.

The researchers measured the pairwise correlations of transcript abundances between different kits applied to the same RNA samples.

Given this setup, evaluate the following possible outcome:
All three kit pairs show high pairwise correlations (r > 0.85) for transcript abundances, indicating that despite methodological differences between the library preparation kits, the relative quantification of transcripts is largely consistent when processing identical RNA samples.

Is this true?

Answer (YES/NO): NO